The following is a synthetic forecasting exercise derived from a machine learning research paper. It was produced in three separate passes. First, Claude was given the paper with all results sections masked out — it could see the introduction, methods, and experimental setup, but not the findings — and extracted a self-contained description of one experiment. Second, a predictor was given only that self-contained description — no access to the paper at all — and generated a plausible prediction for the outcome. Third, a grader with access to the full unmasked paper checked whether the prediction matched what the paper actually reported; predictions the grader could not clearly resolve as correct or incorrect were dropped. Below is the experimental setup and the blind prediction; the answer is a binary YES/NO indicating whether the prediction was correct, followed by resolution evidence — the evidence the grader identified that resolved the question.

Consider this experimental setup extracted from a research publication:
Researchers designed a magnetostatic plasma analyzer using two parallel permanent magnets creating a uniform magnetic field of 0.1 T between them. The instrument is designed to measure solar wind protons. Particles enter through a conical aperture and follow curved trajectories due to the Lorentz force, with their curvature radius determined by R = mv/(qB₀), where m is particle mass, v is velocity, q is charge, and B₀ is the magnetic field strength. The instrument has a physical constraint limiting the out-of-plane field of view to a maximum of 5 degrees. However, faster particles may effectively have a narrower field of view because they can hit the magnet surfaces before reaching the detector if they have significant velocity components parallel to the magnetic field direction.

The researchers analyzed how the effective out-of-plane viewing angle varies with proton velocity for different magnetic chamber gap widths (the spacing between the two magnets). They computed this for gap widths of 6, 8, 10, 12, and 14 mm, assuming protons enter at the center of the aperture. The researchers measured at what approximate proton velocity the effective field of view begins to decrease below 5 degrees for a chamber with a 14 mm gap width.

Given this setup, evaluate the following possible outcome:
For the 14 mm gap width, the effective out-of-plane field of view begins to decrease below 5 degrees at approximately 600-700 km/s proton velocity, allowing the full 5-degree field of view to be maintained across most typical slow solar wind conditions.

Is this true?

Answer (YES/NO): NO